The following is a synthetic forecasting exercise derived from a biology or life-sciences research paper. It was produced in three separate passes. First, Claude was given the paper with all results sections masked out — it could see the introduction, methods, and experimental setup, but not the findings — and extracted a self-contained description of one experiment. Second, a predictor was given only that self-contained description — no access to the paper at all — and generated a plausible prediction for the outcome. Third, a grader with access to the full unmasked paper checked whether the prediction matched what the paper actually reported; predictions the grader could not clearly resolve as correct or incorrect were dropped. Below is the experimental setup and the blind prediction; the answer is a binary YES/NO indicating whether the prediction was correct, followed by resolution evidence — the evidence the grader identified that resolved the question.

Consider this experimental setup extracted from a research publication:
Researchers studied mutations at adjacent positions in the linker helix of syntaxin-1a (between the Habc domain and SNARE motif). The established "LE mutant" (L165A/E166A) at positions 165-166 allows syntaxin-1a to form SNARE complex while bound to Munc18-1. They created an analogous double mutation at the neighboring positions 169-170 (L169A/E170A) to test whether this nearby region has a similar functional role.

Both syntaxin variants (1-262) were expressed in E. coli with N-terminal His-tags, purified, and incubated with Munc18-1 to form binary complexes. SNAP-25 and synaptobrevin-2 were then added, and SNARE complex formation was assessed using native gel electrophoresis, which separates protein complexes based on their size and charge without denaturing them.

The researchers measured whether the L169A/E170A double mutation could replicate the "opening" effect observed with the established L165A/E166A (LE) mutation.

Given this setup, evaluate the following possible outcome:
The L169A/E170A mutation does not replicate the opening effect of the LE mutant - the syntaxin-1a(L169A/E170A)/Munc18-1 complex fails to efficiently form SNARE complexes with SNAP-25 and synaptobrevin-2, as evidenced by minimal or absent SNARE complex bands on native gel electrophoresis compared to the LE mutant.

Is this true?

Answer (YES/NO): NO